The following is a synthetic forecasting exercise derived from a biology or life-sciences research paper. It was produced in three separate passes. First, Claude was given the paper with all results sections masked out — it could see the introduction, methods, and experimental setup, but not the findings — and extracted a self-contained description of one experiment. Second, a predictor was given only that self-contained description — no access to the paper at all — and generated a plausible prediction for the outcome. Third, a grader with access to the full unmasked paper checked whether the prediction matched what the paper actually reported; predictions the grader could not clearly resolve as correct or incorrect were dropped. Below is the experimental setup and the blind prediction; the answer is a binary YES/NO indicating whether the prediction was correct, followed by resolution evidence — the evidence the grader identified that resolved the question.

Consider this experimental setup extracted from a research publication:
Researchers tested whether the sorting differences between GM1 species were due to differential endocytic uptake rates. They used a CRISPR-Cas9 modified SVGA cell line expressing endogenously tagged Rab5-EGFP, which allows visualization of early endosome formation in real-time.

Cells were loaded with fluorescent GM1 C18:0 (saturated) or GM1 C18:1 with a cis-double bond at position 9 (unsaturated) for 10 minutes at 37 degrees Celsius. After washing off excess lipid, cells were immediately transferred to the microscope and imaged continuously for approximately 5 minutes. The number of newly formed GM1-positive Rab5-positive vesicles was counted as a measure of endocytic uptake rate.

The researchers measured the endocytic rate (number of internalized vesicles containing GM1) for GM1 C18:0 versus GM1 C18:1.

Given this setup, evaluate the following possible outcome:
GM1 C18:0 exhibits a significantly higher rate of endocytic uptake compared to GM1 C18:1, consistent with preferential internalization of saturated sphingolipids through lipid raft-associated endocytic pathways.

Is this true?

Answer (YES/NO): NO